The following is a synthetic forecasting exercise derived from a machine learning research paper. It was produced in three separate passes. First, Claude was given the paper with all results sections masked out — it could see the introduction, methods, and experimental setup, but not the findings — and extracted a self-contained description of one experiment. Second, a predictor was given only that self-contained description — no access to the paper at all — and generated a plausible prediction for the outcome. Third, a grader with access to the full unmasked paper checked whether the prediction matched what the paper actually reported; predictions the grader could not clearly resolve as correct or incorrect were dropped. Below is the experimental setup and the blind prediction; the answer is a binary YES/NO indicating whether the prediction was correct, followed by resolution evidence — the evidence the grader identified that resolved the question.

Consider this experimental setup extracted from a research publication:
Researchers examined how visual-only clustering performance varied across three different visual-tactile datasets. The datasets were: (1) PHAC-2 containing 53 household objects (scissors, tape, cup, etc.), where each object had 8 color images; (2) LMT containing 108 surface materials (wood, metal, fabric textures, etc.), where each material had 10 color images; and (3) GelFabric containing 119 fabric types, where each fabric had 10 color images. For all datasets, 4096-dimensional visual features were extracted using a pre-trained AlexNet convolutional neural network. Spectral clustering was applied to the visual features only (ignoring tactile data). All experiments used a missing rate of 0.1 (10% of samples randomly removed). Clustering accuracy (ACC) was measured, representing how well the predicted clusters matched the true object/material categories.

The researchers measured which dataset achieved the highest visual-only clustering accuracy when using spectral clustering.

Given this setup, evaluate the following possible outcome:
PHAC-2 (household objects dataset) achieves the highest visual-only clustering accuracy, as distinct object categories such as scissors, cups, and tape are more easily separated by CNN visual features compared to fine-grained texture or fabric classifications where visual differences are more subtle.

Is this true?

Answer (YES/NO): NO